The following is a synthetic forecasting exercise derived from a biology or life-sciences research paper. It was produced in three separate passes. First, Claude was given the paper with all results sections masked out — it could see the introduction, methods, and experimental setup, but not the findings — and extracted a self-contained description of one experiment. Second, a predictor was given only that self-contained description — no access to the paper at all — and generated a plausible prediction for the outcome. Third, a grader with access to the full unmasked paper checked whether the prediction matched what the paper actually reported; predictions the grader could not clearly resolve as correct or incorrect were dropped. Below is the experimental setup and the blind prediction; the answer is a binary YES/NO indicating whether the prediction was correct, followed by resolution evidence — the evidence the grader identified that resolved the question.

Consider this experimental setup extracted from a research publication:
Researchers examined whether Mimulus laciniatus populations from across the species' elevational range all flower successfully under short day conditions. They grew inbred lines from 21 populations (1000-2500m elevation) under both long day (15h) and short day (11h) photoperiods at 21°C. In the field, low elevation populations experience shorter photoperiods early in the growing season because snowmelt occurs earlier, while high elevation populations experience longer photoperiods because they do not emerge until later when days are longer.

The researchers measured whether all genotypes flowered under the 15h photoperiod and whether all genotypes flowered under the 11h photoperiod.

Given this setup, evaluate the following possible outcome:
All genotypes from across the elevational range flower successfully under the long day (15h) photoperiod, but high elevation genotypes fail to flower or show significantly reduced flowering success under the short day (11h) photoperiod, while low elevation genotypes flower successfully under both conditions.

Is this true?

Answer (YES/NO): YES